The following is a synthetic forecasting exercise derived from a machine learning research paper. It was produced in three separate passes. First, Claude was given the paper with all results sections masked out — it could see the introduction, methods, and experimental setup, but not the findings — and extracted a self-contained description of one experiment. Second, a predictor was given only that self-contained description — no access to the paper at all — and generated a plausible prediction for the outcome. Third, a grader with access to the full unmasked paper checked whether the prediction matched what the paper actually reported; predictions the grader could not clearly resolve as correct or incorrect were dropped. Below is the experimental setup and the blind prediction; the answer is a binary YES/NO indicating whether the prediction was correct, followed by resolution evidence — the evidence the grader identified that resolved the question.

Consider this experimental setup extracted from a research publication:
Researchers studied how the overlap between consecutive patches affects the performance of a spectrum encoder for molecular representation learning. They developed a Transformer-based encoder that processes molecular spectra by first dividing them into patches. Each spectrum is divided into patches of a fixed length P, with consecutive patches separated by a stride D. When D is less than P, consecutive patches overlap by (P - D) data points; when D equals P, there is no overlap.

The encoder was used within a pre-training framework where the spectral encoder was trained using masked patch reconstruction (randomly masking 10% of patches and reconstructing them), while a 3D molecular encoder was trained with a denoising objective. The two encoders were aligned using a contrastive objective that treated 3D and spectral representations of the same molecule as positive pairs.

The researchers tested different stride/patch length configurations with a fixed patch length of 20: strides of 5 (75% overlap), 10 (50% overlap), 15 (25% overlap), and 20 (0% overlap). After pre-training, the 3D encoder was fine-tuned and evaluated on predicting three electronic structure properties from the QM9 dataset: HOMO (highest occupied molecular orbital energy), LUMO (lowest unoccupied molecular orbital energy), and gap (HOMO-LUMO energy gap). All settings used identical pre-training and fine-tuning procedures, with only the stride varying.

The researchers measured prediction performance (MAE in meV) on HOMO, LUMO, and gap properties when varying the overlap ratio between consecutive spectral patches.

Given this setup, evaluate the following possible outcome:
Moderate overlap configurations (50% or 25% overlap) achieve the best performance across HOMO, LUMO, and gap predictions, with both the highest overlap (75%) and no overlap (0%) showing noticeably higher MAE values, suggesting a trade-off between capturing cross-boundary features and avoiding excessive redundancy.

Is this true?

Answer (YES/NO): NO